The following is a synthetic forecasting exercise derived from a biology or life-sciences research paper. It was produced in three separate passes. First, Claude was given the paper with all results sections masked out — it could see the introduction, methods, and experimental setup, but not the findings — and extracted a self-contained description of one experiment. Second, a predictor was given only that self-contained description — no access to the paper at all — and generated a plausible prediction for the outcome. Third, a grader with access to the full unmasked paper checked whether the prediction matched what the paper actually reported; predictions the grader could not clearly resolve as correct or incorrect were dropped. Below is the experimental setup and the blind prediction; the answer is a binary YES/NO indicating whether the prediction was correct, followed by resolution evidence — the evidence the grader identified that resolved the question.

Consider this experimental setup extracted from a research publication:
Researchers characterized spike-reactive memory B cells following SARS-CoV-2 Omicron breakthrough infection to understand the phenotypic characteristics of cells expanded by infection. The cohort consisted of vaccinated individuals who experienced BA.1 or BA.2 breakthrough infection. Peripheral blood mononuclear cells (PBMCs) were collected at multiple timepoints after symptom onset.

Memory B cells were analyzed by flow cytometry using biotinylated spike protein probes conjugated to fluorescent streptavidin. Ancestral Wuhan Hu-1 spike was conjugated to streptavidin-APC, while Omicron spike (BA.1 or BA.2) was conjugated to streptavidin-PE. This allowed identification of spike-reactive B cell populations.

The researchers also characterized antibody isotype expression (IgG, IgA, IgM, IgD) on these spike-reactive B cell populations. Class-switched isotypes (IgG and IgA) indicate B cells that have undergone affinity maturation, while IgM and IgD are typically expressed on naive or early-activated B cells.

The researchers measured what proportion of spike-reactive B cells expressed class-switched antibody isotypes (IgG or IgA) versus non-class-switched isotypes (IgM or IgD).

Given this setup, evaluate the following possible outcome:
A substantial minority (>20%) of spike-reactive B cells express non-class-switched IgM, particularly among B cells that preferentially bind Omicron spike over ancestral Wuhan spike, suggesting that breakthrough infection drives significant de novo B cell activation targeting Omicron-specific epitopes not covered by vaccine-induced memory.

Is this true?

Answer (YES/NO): NO